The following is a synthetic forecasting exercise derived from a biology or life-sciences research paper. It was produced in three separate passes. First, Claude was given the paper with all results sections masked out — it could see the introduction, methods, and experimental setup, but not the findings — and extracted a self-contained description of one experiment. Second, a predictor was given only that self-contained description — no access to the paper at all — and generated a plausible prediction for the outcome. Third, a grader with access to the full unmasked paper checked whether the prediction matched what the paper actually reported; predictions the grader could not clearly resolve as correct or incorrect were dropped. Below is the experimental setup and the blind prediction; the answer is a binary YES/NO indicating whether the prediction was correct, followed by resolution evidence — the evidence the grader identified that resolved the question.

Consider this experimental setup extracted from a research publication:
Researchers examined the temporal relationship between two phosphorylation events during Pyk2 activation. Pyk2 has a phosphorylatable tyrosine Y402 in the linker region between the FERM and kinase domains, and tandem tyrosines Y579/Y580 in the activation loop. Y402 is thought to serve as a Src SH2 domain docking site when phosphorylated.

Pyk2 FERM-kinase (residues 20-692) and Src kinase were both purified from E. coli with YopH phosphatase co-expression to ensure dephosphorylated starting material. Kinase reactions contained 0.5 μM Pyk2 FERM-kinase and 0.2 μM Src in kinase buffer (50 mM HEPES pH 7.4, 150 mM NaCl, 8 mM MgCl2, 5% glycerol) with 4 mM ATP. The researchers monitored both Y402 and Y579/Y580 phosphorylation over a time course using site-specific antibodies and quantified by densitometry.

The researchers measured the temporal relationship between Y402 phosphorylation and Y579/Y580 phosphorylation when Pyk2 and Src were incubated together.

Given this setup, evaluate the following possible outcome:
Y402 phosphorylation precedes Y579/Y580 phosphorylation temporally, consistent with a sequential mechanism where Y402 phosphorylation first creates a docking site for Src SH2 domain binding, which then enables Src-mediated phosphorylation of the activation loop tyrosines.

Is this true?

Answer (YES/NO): YES